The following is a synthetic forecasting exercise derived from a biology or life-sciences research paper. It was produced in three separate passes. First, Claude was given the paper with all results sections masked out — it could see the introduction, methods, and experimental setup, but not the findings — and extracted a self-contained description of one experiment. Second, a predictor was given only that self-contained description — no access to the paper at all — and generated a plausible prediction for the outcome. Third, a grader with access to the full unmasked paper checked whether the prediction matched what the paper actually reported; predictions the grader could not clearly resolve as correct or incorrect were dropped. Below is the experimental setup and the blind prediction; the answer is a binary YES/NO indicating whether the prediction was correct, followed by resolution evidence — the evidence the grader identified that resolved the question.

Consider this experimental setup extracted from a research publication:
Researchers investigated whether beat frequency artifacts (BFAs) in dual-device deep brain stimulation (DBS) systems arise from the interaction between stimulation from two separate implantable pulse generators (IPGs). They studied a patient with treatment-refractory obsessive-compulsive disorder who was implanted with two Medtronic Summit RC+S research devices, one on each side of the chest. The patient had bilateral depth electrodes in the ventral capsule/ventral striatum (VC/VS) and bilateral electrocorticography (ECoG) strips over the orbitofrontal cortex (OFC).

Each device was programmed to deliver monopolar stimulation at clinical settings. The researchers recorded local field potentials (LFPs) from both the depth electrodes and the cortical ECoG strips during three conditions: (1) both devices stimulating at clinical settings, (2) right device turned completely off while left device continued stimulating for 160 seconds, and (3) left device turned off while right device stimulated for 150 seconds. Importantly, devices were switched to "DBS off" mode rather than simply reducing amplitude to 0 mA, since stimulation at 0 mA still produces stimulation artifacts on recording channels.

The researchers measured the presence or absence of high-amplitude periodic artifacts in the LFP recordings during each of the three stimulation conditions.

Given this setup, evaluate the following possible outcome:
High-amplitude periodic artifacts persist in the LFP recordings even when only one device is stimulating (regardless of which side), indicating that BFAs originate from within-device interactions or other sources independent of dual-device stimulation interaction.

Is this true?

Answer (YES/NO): NO